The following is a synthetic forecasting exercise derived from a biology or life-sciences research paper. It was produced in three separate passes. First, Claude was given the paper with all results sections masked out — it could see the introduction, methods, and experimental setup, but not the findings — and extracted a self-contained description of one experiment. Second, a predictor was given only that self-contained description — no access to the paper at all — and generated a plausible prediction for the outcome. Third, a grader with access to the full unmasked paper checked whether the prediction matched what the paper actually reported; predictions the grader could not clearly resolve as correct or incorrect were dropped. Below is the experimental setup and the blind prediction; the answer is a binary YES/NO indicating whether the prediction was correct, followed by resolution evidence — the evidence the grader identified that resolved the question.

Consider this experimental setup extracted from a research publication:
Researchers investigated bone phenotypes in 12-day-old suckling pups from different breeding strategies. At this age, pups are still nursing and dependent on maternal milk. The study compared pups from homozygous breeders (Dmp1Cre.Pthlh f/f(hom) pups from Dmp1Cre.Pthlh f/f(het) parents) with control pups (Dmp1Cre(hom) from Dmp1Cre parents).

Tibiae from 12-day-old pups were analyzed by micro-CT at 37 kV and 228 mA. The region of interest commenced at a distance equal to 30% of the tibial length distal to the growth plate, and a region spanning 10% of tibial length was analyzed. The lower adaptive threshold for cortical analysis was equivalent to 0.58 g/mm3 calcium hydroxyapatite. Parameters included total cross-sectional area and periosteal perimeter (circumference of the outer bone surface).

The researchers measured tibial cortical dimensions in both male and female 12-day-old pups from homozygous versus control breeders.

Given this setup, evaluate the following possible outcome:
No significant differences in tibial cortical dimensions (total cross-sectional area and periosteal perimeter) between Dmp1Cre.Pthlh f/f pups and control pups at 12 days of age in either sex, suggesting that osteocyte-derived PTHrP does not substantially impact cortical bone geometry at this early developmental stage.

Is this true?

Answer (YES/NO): NO